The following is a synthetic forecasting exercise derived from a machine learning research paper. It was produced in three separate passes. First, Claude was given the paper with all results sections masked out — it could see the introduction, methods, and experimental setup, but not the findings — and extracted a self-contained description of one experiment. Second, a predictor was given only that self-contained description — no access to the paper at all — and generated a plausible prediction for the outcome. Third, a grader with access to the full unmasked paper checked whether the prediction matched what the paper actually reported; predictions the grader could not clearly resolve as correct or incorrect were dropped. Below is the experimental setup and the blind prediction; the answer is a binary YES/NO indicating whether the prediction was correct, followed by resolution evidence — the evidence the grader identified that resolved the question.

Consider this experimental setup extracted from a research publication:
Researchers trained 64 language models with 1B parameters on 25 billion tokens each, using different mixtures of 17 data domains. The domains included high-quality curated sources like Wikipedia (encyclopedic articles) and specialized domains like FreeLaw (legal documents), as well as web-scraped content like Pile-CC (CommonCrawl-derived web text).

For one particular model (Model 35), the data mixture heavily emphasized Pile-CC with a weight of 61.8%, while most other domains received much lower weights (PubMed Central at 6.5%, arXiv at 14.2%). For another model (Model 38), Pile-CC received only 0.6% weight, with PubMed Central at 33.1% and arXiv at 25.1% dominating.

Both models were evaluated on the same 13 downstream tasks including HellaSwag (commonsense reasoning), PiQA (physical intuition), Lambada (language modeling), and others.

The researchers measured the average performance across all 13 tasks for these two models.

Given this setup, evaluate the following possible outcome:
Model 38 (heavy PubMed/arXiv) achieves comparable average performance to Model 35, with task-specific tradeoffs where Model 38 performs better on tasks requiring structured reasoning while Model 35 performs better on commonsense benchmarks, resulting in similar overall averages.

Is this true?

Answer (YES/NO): NO